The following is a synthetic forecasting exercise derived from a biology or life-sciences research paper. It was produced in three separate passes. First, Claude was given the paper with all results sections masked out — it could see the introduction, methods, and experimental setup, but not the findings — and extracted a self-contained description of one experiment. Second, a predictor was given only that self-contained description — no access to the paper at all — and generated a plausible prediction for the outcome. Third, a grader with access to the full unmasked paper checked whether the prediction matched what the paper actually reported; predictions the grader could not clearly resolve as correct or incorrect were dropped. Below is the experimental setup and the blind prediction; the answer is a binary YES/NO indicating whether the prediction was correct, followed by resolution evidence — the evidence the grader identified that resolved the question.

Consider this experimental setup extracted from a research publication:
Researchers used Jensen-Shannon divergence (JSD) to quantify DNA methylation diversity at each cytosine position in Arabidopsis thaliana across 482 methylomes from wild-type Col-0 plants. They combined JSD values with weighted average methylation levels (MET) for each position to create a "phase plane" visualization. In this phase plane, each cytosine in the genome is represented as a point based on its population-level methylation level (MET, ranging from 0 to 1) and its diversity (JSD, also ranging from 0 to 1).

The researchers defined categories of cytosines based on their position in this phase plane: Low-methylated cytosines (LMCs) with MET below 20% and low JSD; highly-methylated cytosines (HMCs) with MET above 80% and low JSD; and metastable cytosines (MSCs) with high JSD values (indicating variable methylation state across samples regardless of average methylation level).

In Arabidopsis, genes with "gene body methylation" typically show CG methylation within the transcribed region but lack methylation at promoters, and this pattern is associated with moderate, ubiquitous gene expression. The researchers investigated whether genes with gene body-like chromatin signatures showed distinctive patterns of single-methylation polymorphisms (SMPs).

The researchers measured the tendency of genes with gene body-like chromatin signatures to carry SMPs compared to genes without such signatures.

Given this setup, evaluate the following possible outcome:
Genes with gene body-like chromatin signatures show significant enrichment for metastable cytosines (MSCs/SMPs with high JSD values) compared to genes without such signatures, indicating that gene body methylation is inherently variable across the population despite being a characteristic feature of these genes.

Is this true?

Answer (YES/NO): NO